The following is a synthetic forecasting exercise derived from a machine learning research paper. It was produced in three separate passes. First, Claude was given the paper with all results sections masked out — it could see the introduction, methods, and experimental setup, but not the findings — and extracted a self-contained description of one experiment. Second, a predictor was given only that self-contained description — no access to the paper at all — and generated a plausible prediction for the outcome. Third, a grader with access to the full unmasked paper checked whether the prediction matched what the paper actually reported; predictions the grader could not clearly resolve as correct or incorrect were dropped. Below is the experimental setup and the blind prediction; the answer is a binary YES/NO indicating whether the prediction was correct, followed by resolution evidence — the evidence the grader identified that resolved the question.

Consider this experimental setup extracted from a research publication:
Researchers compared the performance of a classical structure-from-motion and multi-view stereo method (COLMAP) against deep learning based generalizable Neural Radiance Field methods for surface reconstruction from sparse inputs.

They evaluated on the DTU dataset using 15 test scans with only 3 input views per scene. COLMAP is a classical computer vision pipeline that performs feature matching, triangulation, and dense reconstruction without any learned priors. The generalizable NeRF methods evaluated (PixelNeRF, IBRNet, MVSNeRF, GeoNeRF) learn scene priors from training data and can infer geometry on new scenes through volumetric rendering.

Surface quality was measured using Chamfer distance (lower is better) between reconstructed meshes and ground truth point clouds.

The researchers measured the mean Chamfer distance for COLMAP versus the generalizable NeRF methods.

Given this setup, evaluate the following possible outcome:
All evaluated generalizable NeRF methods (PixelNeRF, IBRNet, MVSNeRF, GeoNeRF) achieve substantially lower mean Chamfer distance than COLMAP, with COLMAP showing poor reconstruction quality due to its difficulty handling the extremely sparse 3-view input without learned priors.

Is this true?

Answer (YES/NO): NO